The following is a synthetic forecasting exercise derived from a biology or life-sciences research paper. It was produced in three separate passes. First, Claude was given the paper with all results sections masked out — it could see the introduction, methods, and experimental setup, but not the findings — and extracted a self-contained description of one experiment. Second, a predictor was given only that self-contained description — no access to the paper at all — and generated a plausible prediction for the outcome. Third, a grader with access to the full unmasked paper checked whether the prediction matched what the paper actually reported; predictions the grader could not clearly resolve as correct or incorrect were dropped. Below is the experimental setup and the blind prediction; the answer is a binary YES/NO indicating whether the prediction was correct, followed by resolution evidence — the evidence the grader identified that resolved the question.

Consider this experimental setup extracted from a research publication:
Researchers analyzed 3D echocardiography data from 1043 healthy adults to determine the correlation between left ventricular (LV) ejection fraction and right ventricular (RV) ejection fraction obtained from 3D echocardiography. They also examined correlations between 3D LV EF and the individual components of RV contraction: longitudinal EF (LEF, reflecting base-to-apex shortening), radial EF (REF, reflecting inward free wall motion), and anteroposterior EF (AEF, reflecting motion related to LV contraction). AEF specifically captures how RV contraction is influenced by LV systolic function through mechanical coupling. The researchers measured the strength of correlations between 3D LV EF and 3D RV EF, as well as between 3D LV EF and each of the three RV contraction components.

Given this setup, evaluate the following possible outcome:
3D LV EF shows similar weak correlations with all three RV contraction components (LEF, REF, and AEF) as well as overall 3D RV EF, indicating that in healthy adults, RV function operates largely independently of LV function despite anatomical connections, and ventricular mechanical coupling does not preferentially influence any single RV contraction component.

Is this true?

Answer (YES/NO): NO